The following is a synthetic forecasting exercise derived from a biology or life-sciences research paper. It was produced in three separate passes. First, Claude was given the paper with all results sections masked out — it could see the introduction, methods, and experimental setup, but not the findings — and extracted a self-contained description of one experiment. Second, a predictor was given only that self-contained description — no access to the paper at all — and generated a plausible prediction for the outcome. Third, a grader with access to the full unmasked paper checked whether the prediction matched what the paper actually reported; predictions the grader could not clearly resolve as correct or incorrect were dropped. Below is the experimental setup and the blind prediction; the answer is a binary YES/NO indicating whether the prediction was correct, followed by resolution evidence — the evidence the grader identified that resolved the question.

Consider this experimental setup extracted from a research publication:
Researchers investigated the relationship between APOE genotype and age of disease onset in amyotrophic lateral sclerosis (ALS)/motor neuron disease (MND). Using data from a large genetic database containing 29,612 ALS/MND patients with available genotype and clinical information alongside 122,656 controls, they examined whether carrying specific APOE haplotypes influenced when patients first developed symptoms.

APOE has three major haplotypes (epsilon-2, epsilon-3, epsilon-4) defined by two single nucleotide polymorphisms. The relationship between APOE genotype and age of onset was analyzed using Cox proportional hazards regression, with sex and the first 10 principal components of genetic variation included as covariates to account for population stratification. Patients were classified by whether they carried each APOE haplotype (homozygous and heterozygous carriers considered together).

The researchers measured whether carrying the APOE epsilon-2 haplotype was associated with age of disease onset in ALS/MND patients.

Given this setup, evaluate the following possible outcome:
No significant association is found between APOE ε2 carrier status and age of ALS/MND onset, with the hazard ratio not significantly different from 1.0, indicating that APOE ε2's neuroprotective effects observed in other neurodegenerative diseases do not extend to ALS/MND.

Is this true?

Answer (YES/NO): NO